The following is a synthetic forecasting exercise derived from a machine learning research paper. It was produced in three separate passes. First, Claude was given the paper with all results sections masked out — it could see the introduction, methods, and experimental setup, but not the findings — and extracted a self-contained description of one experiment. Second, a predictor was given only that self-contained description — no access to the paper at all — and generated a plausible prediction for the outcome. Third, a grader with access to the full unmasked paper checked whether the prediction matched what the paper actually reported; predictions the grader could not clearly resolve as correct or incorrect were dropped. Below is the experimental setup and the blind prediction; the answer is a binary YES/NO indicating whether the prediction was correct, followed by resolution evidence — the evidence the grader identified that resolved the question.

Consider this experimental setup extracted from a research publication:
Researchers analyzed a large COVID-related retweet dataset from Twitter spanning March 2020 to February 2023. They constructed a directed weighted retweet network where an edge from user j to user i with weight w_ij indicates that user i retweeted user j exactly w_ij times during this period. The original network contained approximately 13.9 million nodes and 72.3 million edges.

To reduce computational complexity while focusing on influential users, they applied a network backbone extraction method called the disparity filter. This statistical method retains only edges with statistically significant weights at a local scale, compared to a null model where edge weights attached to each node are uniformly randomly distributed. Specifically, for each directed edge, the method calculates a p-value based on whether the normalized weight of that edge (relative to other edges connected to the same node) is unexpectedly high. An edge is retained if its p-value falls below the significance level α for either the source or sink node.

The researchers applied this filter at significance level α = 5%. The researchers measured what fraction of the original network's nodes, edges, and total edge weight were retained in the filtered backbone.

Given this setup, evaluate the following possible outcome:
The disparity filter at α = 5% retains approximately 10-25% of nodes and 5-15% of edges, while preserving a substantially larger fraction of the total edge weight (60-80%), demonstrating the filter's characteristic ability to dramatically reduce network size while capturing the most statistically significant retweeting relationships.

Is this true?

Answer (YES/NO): NO